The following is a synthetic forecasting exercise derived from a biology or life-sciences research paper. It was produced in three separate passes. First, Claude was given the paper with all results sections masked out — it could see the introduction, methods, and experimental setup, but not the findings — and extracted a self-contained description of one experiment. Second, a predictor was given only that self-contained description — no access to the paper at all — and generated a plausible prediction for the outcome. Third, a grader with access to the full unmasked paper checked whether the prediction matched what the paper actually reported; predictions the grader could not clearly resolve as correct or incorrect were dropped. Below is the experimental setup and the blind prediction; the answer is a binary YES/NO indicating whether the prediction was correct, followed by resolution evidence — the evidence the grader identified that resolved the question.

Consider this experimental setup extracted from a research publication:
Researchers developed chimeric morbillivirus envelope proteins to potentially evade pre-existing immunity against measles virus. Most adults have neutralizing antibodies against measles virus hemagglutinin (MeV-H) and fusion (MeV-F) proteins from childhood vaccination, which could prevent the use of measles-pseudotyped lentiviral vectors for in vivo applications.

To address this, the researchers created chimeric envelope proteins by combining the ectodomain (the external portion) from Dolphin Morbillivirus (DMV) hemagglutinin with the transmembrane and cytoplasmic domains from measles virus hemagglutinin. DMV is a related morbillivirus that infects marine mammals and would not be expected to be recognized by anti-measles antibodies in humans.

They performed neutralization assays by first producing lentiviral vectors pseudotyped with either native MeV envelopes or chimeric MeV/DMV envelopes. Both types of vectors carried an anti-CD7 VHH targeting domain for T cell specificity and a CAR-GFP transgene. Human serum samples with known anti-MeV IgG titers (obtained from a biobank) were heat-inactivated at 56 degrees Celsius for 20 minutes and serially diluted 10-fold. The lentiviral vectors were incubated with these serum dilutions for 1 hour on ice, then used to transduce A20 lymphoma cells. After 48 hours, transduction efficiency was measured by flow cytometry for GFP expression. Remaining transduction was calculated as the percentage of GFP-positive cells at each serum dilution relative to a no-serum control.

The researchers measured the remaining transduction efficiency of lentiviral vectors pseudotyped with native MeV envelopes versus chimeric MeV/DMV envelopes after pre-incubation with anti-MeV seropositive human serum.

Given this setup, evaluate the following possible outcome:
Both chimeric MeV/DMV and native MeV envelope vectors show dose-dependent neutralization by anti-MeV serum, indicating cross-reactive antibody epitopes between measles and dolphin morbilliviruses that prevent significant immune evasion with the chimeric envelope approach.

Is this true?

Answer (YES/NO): NO